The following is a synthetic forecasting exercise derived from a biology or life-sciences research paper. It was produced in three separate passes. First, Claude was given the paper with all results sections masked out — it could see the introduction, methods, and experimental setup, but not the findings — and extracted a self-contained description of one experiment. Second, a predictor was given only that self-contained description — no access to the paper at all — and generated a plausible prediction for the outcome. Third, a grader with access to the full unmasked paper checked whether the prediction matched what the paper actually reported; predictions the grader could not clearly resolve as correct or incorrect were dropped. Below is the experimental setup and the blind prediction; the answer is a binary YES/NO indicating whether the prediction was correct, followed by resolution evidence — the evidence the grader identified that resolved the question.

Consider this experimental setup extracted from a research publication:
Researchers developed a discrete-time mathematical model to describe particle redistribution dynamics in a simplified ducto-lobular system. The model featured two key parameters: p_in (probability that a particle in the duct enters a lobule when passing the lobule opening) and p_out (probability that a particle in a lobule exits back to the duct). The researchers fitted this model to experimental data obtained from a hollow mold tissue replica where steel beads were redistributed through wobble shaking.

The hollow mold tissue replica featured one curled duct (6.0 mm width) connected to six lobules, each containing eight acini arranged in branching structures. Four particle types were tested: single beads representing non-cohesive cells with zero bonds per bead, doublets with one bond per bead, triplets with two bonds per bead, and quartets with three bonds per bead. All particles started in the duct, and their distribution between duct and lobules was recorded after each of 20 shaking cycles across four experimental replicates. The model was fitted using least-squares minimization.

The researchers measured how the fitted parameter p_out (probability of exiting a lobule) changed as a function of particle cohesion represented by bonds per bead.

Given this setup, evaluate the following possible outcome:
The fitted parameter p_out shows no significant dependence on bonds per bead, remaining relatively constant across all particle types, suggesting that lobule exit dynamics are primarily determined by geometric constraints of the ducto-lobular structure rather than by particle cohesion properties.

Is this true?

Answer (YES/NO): NO